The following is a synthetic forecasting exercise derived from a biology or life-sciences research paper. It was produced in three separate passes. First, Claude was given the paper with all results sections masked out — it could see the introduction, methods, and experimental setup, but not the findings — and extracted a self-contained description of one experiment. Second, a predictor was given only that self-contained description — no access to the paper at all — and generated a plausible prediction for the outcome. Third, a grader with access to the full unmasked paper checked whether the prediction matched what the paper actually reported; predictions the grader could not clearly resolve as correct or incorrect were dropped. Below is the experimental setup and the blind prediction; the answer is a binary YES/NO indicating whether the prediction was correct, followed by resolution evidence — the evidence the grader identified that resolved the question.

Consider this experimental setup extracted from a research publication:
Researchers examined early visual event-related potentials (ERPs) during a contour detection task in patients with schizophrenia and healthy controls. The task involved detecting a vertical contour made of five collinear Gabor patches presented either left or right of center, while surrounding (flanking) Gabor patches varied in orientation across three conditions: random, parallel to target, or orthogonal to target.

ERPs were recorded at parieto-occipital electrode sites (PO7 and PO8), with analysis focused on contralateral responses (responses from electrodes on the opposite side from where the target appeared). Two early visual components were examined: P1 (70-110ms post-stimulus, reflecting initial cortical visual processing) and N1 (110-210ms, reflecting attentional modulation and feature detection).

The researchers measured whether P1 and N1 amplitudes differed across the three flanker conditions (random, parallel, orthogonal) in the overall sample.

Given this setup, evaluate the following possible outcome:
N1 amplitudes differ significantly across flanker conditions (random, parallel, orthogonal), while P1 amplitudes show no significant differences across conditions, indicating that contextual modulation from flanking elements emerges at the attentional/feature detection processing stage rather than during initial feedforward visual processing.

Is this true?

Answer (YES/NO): YES